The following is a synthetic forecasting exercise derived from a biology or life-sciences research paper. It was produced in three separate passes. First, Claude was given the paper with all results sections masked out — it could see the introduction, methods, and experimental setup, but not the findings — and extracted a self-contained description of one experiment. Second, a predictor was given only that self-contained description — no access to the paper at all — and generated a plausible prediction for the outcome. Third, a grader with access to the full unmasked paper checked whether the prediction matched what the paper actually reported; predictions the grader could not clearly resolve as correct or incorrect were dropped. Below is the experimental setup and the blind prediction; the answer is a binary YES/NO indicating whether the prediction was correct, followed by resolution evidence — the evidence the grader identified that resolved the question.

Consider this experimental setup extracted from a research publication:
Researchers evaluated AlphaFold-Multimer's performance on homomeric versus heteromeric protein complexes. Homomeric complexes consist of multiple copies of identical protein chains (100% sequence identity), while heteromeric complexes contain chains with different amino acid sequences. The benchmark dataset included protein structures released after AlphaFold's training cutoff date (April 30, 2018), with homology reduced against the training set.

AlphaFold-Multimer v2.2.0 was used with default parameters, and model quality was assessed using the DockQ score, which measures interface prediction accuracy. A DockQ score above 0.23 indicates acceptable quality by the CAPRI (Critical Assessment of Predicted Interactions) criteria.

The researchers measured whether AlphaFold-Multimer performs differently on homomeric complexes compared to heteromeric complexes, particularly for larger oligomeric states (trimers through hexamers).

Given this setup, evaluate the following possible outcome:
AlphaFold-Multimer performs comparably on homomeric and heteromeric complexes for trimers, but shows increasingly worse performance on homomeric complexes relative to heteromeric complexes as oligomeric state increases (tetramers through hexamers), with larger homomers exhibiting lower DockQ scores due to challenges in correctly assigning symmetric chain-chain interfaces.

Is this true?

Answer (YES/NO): NO